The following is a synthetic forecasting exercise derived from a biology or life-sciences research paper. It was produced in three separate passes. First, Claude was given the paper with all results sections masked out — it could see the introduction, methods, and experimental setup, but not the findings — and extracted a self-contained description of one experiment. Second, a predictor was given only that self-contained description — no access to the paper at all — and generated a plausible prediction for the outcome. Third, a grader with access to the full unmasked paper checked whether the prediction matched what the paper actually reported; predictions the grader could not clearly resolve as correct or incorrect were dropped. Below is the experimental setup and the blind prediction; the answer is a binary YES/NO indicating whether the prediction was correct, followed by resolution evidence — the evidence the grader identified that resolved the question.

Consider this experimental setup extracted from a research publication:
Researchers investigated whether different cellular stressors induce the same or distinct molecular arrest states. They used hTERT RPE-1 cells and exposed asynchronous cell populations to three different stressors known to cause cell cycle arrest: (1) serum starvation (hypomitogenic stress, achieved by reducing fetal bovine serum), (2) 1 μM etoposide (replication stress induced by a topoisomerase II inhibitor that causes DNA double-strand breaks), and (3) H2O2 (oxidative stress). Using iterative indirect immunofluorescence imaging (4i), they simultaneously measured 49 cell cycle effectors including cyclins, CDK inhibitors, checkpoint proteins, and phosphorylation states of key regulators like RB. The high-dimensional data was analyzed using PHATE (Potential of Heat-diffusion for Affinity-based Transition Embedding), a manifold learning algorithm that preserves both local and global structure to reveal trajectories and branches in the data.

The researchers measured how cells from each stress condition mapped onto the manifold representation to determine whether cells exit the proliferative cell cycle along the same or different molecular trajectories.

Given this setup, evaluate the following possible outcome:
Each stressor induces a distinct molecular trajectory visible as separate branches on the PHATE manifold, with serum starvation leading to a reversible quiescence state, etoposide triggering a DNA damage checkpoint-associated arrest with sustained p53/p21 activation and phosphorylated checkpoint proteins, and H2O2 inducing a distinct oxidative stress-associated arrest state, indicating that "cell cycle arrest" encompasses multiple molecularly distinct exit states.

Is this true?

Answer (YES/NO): NO